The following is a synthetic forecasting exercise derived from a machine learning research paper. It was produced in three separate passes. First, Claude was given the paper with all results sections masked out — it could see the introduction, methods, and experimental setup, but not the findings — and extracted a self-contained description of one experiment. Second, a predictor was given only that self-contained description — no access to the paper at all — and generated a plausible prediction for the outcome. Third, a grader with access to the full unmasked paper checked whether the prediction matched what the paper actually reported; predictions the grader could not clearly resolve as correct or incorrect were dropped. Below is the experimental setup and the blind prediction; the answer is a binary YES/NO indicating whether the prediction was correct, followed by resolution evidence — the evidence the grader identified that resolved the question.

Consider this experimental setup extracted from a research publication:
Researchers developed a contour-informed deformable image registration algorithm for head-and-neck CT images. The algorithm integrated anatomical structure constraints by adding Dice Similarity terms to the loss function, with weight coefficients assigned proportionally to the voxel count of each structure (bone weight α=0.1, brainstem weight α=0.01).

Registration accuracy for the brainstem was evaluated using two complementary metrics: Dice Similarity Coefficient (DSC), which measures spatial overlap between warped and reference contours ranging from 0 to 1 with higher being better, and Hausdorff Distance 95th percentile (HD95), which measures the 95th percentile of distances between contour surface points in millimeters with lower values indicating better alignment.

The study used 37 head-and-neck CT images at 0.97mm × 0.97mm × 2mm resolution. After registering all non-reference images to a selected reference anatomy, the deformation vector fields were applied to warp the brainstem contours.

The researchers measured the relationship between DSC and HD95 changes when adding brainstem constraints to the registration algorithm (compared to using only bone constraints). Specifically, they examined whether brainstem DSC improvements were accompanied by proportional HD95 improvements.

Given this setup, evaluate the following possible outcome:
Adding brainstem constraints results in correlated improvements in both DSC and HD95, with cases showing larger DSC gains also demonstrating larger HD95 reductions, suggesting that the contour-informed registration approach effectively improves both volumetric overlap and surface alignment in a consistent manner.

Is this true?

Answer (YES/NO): NO